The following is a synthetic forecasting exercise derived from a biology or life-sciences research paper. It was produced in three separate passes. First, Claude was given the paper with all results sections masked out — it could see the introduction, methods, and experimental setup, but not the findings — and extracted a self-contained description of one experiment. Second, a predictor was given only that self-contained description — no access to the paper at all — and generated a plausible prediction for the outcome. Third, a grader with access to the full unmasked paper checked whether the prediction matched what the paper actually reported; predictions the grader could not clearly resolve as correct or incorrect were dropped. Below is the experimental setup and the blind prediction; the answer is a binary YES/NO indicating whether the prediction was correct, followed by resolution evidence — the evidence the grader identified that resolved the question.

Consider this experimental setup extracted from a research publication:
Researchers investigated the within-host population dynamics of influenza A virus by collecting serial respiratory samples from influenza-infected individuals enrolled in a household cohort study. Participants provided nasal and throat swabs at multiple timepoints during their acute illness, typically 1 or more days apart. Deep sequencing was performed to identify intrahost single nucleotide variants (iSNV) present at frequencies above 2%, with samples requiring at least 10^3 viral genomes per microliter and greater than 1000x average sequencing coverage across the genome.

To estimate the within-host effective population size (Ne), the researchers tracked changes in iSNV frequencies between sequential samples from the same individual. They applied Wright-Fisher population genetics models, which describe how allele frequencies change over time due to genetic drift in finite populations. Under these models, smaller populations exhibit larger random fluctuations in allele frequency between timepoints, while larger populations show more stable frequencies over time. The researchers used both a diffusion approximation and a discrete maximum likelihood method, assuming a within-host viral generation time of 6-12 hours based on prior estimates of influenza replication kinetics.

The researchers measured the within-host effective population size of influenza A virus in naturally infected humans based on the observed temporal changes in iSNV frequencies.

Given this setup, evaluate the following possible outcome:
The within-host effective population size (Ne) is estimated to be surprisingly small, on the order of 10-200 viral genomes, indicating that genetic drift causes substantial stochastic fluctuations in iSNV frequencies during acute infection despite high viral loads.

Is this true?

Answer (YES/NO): YES